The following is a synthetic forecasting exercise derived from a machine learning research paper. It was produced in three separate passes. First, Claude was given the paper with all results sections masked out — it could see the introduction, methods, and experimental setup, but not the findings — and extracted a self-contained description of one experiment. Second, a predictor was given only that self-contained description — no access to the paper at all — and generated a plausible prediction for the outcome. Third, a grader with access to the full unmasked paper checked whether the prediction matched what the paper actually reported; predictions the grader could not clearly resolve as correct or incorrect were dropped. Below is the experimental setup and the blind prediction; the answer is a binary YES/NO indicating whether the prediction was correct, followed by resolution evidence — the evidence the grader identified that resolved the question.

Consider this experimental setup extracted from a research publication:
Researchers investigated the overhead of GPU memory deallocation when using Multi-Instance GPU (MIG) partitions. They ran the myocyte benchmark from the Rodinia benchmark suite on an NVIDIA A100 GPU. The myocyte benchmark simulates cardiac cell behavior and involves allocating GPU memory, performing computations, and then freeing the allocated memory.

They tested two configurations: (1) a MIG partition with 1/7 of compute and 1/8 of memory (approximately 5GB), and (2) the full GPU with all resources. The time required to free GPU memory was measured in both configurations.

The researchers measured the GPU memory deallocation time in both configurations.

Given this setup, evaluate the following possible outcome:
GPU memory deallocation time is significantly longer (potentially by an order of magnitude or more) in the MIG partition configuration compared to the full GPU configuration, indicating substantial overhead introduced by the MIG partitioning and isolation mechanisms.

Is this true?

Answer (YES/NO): YES